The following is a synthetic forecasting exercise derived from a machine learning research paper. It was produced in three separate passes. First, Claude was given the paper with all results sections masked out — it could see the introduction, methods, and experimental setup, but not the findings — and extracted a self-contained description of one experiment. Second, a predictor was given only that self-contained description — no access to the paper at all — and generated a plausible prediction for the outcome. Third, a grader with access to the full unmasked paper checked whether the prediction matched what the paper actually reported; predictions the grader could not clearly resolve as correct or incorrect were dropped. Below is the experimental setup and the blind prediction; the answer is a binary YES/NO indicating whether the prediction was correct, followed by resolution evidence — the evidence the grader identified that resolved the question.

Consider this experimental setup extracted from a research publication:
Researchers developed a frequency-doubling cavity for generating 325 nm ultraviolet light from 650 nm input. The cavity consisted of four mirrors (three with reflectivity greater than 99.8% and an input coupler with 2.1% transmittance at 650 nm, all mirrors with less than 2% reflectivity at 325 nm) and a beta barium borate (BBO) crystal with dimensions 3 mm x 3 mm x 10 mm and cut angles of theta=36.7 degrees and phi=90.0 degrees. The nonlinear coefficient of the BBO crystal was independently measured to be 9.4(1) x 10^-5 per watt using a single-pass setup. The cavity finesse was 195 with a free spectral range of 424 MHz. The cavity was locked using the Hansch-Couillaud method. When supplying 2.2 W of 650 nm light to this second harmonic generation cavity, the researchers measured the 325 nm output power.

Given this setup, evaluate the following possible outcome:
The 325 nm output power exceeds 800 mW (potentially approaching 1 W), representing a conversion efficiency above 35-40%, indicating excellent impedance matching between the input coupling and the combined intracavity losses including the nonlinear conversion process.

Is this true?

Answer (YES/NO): YES